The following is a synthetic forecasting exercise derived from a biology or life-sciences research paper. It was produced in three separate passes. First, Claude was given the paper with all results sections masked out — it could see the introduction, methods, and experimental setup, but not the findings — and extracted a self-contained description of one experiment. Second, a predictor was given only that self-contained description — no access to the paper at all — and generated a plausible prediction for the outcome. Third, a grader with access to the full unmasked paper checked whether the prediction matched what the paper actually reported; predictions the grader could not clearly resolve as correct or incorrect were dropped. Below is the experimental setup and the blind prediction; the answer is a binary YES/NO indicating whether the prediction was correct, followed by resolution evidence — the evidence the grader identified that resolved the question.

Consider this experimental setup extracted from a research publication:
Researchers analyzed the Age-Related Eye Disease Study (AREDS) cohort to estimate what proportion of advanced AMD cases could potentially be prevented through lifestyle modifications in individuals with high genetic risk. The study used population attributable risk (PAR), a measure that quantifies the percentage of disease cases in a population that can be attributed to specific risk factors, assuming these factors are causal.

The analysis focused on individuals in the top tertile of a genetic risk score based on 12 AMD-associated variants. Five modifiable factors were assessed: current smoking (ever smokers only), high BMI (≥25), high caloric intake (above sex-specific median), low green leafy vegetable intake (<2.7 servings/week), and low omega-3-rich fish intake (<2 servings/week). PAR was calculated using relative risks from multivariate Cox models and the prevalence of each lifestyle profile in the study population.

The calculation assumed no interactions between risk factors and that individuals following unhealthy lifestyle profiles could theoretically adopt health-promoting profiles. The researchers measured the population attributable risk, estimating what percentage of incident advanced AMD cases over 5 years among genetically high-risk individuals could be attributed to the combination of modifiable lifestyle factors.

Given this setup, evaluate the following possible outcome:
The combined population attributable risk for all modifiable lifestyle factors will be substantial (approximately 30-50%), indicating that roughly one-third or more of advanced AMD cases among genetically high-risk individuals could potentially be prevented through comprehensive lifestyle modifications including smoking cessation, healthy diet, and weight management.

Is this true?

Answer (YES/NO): NO